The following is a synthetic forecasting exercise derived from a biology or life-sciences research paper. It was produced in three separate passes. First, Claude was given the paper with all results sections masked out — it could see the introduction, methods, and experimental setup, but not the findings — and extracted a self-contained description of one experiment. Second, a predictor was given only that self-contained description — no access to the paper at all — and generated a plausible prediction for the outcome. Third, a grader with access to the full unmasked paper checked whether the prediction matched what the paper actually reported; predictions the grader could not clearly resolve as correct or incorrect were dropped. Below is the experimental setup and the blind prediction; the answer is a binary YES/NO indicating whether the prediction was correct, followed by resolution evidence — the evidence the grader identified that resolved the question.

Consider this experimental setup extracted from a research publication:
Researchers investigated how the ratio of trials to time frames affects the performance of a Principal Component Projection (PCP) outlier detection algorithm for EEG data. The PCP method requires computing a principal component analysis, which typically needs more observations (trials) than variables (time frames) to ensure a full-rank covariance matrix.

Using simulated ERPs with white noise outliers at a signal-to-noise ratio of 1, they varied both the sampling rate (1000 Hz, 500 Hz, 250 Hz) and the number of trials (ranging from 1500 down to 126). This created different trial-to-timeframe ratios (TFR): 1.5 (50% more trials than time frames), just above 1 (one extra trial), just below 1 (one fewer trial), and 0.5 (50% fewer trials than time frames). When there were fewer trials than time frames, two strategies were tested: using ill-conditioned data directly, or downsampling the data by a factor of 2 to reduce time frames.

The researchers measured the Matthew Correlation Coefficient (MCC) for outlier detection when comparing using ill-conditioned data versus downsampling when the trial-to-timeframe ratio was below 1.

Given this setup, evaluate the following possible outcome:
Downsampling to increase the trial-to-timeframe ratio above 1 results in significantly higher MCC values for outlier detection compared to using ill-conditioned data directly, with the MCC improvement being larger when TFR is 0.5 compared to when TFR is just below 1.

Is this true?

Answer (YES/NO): NO